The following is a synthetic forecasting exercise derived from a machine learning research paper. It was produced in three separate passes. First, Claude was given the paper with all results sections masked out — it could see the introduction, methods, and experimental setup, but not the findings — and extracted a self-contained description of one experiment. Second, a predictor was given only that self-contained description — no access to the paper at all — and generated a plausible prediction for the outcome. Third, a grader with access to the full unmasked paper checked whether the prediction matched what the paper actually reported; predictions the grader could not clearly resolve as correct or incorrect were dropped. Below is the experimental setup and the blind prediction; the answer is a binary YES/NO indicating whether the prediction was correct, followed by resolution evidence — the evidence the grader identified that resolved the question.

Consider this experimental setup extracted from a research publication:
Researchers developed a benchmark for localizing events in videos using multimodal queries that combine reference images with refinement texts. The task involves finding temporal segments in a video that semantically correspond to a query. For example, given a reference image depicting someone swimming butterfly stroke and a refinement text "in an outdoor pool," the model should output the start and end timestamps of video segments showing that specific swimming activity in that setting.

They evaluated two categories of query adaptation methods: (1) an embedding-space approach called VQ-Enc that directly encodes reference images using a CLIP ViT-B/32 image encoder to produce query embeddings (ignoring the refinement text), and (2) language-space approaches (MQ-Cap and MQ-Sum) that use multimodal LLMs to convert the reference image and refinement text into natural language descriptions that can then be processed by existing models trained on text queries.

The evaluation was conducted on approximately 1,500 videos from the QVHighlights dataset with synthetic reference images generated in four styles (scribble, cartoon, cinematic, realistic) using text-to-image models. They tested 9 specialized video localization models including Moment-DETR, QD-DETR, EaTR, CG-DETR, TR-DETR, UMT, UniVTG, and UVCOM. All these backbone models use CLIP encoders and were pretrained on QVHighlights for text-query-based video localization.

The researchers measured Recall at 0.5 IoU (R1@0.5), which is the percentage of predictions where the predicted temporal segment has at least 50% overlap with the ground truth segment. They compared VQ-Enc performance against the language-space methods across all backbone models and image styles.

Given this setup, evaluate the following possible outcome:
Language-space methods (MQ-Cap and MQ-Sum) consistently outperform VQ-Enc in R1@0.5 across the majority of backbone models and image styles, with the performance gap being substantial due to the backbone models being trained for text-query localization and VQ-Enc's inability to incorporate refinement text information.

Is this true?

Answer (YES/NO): YES